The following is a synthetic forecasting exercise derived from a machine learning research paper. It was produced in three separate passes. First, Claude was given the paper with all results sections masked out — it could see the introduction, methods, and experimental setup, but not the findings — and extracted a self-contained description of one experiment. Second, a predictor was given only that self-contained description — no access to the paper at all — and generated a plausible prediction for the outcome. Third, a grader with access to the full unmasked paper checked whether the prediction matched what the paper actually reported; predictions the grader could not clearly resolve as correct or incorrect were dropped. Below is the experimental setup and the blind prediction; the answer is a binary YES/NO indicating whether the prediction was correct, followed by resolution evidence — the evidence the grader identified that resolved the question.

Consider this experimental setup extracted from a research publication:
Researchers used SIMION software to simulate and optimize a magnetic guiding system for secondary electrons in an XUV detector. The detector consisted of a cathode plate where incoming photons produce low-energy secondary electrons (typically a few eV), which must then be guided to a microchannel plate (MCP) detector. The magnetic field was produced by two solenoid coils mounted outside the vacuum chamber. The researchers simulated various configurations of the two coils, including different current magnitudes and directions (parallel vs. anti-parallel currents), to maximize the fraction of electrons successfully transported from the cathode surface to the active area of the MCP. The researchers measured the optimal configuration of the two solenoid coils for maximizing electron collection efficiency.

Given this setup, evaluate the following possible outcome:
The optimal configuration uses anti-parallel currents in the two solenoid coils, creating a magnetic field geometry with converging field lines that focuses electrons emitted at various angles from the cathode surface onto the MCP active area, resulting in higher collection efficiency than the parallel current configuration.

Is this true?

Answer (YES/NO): NO